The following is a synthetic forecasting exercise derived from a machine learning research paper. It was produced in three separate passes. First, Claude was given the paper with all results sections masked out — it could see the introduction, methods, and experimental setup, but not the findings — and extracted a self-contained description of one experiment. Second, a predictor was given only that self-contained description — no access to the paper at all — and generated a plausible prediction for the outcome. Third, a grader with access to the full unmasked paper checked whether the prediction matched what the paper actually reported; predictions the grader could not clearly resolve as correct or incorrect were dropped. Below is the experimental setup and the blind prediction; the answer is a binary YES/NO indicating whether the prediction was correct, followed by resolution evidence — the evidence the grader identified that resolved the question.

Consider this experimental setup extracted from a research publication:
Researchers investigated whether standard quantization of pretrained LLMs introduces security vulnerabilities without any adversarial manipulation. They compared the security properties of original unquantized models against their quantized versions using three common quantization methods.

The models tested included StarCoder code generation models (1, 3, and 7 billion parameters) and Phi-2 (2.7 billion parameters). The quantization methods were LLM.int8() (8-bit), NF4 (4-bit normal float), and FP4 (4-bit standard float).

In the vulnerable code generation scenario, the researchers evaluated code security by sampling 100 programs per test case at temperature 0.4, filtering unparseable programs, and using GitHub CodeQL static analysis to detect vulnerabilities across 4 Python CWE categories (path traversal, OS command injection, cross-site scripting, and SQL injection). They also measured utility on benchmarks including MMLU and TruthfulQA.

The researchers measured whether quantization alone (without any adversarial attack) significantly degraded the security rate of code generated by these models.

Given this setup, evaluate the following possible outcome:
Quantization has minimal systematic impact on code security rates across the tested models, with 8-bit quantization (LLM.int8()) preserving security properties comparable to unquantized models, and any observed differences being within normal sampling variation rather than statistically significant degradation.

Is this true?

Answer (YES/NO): YES